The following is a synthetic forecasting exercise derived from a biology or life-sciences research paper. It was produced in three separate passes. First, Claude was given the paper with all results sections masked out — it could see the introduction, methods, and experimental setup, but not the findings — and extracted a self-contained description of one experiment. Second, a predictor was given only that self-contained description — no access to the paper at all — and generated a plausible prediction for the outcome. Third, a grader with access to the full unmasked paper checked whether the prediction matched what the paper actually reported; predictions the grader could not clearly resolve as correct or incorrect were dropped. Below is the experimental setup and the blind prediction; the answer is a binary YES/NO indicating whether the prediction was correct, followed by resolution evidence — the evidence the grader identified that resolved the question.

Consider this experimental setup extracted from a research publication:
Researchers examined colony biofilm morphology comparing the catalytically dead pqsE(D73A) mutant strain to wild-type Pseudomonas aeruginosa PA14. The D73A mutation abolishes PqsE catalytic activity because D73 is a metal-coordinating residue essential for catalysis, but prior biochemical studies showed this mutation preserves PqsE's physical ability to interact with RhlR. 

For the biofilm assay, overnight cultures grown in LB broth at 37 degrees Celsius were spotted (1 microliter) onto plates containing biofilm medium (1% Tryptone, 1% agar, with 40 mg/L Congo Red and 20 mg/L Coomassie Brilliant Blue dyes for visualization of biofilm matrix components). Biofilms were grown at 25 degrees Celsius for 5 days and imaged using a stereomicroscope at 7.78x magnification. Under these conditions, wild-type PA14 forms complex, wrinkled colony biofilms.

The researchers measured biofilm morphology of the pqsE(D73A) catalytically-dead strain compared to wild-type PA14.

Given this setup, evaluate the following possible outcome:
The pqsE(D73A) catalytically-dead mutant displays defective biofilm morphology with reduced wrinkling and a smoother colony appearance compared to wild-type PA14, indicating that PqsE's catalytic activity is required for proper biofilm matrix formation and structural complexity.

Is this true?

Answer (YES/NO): NO